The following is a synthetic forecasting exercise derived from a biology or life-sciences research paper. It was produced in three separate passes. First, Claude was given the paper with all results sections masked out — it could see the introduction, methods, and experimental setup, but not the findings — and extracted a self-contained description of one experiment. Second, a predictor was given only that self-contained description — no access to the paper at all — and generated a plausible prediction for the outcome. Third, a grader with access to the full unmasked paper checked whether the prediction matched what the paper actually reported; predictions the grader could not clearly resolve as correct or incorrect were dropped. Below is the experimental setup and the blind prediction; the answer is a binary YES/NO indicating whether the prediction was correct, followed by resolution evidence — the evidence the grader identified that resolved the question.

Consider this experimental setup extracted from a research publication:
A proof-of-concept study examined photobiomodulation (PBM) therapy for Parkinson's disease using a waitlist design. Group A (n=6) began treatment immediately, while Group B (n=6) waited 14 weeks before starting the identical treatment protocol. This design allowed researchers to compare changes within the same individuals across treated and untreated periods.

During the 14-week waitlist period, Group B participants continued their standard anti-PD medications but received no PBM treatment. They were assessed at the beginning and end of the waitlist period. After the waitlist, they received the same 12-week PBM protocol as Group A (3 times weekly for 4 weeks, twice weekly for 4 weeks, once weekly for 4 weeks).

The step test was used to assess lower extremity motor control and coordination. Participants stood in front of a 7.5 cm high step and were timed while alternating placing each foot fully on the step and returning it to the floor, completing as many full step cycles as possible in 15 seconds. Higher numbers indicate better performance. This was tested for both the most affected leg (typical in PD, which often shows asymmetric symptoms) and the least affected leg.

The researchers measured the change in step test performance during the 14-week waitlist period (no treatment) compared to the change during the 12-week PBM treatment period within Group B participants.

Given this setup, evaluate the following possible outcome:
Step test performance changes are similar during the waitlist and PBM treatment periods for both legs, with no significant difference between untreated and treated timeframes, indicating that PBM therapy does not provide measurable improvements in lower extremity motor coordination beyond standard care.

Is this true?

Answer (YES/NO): NO